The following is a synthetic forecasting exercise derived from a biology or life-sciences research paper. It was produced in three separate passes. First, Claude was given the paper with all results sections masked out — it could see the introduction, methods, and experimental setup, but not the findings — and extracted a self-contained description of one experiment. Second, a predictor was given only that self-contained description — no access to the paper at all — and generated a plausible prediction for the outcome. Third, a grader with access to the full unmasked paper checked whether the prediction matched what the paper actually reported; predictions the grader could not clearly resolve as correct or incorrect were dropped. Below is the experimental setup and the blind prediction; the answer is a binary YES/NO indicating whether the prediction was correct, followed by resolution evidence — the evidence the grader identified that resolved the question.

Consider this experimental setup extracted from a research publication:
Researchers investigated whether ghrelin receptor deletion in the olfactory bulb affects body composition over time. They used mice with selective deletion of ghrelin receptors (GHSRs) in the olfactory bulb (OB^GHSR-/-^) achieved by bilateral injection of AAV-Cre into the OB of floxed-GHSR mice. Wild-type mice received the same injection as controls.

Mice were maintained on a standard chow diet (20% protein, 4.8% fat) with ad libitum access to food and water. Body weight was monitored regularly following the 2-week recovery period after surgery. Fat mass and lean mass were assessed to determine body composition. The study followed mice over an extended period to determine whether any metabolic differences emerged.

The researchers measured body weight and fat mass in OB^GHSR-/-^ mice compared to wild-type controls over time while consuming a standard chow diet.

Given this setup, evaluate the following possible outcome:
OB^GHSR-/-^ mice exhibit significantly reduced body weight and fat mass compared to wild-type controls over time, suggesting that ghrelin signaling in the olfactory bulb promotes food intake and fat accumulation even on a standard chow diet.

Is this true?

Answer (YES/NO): NO